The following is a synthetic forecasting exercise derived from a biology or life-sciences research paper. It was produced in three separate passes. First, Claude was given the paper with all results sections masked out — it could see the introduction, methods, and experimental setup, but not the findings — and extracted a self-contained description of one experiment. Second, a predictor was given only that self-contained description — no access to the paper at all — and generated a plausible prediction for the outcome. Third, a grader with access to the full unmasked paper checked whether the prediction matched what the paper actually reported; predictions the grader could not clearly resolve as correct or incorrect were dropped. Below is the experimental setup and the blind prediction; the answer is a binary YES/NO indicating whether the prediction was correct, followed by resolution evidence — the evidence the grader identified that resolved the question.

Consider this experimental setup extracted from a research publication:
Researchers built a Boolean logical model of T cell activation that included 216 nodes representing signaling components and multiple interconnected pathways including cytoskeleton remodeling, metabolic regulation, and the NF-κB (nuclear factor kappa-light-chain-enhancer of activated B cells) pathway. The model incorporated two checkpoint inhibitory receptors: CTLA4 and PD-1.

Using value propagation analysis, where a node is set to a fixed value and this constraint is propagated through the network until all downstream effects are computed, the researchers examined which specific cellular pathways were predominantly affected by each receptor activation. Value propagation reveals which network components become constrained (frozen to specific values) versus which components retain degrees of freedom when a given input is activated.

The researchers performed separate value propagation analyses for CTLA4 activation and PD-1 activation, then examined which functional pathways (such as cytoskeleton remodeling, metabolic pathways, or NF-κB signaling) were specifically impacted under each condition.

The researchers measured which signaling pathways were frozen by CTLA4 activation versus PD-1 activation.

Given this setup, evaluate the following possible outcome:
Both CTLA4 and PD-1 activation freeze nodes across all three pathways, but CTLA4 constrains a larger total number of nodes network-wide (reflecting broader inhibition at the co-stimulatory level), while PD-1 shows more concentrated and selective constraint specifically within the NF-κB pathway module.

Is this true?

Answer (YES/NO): NO